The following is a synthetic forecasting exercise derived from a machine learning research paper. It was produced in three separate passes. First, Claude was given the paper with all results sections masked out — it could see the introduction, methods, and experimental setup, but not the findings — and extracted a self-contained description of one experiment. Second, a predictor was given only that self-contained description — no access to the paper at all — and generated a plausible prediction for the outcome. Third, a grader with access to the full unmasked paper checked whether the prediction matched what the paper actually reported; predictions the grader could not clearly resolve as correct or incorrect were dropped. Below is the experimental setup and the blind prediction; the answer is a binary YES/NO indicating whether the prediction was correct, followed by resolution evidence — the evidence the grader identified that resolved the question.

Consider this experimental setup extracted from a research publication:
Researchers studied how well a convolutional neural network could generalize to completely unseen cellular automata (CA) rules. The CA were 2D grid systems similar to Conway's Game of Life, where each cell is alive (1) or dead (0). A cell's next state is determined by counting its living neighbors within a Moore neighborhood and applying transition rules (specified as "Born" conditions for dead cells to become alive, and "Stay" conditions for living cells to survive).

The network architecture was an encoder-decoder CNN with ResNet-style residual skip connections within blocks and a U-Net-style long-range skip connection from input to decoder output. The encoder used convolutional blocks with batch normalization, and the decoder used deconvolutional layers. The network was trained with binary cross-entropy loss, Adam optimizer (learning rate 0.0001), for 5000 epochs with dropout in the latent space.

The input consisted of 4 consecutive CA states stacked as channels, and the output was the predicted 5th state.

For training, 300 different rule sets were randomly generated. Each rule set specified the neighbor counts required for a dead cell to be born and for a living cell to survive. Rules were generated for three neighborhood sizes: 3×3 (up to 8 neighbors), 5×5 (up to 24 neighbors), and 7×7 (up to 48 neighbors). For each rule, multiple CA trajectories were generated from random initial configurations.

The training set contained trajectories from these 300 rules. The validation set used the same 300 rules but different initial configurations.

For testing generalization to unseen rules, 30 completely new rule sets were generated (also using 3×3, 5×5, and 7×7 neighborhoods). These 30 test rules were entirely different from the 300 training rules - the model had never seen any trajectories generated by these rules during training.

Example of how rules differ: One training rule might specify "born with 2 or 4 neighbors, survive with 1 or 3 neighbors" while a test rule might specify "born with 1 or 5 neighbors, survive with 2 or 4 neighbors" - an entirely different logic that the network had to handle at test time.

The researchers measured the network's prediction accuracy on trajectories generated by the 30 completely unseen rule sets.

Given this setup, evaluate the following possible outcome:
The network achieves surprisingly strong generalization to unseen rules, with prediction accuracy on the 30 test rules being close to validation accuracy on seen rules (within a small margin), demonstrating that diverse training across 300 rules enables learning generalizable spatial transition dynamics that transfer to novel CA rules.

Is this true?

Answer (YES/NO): NO